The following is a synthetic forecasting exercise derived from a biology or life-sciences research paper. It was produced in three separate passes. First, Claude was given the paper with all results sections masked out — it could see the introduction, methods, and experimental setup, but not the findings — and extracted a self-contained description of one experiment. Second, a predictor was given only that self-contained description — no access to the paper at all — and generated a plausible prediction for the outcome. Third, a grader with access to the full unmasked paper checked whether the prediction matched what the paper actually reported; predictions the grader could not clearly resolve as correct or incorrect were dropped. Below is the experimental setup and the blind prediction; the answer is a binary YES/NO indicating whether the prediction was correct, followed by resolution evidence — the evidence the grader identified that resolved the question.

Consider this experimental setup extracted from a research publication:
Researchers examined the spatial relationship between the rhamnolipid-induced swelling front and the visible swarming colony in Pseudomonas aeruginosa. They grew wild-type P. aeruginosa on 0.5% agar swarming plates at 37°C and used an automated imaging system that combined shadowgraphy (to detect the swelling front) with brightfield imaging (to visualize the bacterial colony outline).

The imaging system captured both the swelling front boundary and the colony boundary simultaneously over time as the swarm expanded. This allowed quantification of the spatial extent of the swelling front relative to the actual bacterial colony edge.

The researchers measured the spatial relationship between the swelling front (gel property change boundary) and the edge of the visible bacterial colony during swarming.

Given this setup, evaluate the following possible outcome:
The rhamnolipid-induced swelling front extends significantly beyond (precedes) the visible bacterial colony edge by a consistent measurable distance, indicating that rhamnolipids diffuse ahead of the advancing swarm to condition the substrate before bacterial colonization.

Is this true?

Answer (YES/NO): NO